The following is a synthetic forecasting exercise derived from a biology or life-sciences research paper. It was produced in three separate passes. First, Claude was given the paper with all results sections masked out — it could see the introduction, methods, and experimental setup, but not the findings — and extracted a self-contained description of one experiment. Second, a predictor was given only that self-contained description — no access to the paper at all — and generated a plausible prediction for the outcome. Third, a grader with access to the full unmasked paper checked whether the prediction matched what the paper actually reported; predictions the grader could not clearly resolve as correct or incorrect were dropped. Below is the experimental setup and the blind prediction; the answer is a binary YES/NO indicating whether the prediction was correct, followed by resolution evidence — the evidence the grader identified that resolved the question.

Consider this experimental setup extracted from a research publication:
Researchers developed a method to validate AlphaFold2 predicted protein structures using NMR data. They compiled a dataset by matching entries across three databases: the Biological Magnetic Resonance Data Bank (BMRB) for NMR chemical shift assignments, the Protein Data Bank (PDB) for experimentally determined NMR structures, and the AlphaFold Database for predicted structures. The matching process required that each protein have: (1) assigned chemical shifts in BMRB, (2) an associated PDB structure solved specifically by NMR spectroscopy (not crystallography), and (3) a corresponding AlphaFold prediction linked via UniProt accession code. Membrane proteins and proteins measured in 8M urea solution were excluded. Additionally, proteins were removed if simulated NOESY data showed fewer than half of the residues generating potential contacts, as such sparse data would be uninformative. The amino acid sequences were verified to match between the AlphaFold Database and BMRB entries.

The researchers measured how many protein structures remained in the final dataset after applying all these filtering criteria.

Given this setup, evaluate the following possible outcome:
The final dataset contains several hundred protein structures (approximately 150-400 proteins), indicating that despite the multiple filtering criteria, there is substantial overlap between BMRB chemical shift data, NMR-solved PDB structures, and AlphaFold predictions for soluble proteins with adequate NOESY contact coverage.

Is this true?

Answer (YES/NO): NO